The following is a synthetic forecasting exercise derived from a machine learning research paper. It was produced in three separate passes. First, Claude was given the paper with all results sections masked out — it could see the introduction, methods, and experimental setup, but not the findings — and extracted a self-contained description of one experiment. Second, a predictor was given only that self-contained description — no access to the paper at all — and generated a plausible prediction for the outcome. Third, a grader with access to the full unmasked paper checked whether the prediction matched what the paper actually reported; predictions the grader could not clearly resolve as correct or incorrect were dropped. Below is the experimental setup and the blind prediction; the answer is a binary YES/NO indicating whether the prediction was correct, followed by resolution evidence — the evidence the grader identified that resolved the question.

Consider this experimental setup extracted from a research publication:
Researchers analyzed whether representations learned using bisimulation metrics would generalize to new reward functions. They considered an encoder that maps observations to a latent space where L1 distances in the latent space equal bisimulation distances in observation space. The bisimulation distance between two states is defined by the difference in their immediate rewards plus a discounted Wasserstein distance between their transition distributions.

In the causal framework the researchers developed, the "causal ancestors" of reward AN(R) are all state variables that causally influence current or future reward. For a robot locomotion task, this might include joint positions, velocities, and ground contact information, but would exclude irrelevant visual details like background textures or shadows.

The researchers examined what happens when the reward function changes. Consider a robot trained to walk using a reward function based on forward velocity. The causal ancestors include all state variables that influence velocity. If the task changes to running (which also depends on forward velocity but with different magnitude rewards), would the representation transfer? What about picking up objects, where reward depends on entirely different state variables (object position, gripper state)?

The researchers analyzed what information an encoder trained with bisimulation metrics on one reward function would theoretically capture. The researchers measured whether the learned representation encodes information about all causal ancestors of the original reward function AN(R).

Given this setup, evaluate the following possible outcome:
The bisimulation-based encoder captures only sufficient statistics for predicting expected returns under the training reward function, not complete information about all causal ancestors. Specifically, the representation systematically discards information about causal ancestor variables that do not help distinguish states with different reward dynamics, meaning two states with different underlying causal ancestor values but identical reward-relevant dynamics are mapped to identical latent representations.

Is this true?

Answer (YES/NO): NO